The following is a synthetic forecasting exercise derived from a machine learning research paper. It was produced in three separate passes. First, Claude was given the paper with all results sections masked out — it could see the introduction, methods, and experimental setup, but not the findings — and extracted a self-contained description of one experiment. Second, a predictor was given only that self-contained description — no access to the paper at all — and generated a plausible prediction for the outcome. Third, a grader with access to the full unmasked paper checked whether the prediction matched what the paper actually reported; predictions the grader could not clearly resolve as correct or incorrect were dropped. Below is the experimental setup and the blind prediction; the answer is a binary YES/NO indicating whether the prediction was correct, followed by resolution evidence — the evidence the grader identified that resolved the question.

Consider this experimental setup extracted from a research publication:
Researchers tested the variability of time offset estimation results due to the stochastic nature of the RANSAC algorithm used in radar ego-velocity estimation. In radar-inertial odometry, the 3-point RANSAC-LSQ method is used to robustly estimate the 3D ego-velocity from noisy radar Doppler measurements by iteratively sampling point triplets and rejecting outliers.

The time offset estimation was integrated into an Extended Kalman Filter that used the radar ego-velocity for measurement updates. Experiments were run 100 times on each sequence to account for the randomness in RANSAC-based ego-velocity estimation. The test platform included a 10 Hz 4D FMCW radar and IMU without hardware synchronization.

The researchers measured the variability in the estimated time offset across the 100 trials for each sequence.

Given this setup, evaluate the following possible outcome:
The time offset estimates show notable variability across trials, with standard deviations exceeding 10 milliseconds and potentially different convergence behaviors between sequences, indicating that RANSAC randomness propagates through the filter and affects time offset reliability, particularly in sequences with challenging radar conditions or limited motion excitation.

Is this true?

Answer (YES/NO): NO